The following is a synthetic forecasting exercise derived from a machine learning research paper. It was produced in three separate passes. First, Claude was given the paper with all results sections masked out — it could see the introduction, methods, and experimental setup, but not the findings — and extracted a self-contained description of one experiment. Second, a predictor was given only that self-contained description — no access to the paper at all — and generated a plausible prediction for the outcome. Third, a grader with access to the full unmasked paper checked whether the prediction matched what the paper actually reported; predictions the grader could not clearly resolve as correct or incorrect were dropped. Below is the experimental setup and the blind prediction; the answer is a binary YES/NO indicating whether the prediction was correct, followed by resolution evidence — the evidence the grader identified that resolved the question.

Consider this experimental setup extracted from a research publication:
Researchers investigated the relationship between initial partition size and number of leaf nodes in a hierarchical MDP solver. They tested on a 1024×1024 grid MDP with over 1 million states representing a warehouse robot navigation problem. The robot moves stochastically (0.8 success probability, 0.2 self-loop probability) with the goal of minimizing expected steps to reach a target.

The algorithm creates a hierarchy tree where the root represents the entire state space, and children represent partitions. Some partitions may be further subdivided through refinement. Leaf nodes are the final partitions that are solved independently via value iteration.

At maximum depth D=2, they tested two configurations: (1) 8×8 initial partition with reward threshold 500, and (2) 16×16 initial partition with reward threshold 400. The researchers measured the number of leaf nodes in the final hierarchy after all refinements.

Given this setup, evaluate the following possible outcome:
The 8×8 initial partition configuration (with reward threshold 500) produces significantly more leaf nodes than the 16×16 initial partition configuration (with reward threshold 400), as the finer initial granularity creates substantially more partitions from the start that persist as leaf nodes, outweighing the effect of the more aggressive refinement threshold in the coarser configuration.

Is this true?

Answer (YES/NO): NO